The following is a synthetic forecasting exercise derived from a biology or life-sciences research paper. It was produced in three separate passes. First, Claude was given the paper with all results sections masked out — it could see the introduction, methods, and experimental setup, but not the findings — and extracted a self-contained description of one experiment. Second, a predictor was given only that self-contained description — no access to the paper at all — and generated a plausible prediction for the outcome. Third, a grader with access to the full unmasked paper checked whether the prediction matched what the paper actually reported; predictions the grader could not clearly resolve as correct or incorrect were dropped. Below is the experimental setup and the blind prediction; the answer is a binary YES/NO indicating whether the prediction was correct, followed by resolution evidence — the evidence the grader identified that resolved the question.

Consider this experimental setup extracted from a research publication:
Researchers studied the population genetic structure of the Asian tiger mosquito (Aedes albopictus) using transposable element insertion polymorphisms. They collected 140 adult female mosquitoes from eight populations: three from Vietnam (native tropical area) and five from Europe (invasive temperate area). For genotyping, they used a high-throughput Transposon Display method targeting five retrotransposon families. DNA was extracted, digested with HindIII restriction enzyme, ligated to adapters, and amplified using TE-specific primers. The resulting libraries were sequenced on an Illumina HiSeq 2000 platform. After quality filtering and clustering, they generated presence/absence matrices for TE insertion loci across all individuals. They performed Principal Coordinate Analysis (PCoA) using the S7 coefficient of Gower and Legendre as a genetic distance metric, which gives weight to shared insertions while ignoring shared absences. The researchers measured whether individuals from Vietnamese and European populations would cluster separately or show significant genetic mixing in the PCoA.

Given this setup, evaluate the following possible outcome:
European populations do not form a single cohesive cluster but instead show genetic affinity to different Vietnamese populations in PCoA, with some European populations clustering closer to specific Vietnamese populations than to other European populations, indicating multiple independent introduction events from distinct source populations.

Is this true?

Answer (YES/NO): NO